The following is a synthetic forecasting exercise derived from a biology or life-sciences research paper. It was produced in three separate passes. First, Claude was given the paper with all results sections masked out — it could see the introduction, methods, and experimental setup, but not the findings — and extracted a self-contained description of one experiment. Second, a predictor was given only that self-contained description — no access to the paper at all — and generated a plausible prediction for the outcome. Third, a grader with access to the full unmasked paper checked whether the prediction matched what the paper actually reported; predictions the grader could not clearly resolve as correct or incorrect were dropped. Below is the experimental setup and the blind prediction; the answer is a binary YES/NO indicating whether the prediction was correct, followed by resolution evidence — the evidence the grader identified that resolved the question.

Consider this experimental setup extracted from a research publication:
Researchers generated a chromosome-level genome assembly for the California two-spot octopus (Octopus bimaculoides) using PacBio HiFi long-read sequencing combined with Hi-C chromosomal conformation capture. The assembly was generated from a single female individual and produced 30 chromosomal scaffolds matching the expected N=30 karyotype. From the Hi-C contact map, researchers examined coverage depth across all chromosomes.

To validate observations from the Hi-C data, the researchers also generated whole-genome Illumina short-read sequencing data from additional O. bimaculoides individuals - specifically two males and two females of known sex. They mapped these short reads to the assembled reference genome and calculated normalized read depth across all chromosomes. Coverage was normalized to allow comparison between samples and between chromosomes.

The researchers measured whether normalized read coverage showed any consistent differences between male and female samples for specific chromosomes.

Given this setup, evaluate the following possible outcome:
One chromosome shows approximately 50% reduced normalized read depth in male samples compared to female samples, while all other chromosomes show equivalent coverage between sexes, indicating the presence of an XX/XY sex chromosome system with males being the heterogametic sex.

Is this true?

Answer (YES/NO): NO